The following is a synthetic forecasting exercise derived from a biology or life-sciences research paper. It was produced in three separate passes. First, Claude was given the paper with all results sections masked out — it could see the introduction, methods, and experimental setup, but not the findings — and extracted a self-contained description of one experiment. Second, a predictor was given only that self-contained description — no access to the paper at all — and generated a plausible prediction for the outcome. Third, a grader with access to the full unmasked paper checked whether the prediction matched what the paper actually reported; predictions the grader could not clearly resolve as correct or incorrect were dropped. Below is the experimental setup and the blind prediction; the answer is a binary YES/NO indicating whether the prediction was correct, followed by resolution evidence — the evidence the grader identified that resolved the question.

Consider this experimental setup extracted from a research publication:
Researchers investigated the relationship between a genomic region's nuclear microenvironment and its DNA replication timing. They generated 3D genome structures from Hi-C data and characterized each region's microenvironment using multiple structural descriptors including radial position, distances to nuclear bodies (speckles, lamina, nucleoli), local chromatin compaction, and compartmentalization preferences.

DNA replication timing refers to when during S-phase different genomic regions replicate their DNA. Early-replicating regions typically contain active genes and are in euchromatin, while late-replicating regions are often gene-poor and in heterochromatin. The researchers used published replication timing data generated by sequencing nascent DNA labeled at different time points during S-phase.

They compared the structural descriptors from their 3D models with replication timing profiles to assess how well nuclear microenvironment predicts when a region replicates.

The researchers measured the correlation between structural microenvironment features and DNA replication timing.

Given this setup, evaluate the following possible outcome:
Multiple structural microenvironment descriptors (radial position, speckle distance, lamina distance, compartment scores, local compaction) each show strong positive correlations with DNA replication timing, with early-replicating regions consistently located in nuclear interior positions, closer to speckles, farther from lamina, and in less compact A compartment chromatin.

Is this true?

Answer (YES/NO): NO